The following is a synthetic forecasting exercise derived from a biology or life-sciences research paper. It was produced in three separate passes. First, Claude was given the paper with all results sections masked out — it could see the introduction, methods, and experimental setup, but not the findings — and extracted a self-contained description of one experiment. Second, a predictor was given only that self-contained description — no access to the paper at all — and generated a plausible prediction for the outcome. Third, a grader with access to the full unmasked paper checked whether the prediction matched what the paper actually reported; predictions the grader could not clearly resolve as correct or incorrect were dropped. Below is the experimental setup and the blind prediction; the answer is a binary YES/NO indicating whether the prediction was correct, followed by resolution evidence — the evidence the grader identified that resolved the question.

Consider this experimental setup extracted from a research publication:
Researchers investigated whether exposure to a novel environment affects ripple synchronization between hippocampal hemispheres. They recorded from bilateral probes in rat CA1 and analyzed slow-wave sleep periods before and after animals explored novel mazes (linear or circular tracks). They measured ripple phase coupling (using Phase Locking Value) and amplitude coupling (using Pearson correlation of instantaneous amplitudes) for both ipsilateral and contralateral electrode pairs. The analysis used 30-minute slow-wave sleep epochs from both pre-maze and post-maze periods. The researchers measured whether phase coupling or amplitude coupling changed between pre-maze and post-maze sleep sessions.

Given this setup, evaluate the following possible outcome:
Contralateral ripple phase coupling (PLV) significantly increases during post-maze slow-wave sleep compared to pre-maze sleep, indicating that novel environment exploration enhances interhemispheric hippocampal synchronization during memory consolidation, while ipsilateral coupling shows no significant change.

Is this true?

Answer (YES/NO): NO